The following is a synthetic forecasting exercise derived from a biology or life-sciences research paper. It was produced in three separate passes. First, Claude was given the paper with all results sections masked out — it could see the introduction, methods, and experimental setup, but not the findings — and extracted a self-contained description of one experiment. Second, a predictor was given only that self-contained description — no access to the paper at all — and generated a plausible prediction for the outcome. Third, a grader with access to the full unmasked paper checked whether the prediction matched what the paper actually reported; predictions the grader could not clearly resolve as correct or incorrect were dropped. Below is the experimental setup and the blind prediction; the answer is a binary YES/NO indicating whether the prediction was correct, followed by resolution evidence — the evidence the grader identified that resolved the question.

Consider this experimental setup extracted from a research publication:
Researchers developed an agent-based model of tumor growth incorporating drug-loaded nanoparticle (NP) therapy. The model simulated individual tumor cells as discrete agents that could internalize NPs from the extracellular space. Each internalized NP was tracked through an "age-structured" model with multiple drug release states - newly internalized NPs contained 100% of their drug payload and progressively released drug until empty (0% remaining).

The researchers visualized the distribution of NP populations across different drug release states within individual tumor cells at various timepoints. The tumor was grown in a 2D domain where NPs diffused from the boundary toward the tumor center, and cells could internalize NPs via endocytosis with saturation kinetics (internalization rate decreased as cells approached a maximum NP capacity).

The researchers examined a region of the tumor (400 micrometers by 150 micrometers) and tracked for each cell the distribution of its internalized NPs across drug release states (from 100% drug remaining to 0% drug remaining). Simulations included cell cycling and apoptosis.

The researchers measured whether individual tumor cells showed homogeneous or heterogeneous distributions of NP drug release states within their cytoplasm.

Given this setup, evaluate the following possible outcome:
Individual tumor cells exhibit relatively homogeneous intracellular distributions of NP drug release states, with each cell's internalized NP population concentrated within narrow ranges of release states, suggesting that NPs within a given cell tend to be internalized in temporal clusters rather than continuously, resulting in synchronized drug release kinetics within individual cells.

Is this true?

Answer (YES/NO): NO